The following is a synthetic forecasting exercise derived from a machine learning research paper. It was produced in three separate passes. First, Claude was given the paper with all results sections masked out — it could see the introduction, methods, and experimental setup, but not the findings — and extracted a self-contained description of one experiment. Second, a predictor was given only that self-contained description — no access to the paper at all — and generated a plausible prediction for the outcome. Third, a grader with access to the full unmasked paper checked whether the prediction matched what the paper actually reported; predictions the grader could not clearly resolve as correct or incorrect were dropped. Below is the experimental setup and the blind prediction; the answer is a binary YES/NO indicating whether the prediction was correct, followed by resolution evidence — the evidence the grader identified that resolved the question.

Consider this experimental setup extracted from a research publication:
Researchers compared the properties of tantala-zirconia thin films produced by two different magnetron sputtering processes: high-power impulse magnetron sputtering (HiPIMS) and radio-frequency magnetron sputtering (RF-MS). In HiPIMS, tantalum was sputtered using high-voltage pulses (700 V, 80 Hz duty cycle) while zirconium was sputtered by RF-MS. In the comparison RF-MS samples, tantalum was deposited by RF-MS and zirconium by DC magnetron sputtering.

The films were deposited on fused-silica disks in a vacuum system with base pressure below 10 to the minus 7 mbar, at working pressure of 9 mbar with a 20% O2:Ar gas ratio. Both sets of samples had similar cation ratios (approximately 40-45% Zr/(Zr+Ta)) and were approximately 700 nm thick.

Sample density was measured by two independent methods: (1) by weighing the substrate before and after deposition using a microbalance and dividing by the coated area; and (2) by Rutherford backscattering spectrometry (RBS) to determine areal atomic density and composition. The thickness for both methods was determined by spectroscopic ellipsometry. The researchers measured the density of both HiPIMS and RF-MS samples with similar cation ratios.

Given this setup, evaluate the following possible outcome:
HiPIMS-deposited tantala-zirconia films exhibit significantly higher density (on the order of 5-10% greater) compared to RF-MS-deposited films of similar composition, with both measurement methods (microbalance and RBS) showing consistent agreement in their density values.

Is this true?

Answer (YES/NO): YES